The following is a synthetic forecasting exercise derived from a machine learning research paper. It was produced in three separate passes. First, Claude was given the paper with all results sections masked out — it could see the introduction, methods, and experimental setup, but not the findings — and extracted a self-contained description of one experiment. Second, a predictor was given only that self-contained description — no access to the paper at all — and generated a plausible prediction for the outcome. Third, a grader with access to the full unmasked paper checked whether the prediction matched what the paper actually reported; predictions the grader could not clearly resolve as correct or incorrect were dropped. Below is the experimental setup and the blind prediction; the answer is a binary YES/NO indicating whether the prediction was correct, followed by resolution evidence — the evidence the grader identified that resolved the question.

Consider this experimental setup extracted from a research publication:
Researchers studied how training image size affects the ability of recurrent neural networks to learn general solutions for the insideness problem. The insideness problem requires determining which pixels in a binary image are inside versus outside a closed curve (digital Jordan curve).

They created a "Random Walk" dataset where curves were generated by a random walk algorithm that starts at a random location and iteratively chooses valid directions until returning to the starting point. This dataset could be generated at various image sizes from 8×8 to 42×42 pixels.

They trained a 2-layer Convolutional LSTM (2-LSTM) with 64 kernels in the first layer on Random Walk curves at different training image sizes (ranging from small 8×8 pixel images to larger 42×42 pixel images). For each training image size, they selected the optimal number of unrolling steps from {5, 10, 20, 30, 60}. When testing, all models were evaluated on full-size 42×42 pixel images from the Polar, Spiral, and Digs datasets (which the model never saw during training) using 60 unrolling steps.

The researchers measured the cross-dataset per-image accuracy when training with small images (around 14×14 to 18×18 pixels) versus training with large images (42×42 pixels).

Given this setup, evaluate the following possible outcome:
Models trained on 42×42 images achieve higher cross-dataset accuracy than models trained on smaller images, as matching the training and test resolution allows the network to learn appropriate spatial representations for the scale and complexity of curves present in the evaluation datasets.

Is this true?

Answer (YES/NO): NO